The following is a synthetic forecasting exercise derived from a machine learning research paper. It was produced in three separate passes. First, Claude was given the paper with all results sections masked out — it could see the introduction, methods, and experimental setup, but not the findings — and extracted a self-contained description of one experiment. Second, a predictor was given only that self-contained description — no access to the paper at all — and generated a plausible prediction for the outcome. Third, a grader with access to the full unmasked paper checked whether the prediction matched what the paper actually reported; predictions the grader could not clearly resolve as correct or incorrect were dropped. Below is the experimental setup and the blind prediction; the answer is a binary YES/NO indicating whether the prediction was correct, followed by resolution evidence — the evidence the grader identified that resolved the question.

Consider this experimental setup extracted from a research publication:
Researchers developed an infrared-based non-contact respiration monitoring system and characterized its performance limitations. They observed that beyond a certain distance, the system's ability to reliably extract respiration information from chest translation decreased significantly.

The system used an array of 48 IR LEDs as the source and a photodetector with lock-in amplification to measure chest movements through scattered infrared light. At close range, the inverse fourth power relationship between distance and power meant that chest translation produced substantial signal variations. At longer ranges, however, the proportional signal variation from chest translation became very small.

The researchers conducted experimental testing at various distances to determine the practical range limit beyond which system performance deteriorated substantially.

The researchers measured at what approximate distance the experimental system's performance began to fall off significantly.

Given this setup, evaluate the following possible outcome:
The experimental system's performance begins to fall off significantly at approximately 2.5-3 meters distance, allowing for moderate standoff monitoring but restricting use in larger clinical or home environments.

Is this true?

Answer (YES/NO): YES